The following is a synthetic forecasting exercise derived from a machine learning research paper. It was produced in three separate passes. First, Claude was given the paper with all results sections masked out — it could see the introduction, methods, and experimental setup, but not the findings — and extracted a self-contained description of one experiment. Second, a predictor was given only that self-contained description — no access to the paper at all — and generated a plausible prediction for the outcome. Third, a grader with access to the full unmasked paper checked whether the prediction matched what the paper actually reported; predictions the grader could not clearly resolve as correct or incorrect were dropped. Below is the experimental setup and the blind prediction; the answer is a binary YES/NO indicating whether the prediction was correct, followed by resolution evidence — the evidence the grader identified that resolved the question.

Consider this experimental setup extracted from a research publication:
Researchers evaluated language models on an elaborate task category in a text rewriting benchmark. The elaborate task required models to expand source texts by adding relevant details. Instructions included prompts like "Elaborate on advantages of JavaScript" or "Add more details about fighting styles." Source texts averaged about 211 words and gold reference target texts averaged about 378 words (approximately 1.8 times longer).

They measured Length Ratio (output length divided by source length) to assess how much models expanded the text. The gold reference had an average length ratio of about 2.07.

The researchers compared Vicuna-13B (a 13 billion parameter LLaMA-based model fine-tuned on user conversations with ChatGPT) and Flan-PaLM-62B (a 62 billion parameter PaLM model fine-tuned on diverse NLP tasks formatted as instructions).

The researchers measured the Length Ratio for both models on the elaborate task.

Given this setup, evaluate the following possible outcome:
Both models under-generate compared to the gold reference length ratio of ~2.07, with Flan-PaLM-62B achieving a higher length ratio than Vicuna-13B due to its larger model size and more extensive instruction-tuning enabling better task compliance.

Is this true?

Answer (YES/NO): NO